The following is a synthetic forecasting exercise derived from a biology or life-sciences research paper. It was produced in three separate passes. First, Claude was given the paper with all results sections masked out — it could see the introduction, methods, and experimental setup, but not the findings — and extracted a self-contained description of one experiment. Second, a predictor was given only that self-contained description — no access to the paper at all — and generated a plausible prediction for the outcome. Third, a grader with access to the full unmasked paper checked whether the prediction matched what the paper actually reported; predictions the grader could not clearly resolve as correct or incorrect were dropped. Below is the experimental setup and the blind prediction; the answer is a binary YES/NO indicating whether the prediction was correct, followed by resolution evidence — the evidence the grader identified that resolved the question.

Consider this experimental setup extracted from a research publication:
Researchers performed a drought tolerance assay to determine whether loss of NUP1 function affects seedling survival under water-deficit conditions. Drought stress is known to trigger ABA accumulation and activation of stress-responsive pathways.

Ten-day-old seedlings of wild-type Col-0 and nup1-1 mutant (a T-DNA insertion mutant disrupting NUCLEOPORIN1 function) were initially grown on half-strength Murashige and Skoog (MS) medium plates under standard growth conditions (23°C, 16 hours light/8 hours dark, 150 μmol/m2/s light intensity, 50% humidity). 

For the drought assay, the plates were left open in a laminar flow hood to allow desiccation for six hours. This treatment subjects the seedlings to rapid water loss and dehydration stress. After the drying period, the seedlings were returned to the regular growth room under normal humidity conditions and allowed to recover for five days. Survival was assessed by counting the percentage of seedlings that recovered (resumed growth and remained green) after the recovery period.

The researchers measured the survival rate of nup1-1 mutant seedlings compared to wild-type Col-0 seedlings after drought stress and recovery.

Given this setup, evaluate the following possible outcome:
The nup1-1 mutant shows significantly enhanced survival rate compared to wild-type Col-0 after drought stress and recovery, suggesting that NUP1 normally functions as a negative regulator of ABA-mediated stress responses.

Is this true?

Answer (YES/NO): NO